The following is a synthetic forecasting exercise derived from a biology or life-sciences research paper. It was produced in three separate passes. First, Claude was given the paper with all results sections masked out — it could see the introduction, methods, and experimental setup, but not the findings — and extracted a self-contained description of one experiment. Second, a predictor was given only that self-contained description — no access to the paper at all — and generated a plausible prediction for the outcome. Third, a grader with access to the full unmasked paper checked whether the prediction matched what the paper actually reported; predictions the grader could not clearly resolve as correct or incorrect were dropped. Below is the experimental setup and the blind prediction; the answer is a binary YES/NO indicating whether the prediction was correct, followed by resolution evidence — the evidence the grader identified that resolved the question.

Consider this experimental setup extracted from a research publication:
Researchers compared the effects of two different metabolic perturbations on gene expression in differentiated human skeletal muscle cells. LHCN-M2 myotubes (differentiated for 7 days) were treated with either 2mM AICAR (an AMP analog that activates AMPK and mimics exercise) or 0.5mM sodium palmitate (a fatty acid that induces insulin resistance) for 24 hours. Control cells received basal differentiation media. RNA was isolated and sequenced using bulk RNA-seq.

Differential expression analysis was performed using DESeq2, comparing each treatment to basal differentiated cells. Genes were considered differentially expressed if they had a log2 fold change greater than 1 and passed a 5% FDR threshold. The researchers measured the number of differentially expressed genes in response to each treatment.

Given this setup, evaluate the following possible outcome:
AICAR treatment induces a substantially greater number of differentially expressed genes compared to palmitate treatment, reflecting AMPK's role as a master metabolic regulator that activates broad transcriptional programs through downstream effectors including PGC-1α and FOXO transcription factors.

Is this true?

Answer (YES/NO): YES